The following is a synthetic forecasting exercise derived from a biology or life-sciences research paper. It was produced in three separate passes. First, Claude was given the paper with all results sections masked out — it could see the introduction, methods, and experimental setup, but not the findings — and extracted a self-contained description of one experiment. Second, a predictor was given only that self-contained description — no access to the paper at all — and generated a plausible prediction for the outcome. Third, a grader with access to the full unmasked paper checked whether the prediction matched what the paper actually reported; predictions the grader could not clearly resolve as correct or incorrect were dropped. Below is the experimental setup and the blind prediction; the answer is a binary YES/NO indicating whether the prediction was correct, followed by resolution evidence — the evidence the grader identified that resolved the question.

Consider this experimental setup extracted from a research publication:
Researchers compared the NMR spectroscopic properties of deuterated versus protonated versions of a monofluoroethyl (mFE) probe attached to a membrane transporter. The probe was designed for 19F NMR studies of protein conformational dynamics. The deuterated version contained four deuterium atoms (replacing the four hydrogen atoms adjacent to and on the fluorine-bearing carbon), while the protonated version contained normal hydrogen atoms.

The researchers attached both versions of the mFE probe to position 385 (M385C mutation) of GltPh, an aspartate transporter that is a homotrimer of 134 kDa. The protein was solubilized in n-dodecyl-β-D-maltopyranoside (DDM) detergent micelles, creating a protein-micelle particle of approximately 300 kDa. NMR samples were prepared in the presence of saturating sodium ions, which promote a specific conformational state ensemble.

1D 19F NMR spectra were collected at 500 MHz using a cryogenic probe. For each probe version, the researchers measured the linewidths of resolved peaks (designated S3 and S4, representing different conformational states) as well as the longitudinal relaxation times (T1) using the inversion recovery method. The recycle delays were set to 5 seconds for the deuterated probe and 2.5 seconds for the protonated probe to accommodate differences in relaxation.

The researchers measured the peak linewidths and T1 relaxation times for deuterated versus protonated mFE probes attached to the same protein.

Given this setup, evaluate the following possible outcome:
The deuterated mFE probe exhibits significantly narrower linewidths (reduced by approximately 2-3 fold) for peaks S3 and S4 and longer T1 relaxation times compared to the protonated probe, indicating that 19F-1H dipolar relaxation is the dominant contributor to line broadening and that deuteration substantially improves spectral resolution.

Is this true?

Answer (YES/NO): NO